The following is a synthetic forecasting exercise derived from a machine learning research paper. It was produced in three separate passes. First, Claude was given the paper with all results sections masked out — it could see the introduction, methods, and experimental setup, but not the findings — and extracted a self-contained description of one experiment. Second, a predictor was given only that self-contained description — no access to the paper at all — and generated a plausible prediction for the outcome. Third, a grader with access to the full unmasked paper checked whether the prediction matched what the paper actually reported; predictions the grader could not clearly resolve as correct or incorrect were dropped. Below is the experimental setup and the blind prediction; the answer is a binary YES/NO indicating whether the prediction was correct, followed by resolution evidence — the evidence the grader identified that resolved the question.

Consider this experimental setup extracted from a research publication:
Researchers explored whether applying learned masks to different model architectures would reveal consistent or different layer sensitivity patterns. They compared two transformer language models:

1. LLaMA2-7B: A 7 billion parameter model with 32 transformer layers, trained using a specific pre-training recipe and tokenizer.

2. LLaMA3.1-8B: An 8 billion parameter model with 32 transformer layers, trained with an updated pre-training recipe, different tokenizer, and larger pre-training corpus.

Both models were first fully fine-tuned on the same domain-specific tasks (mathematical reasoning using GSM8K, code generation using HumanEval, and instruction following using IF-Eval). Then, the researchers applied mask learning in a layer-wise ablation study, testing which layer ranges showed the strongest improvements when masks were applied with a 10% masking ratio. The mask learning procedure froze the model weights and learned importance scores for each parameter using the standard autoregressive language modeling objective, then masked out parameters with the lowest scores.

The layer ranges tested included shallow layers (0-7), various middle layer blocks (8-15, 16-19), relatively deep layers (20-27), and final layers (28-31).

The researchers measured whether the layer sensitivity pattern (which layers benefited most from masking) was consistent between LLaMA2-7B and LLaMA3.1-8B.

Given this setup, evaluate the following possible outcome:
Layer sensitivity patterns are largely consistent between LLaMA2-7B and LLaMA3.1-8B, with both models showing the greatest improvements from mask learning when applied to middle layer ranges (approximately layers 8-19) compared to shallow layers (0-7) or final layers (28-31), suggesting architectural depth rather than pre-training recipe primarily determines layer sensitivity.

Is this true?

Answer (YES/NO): NO